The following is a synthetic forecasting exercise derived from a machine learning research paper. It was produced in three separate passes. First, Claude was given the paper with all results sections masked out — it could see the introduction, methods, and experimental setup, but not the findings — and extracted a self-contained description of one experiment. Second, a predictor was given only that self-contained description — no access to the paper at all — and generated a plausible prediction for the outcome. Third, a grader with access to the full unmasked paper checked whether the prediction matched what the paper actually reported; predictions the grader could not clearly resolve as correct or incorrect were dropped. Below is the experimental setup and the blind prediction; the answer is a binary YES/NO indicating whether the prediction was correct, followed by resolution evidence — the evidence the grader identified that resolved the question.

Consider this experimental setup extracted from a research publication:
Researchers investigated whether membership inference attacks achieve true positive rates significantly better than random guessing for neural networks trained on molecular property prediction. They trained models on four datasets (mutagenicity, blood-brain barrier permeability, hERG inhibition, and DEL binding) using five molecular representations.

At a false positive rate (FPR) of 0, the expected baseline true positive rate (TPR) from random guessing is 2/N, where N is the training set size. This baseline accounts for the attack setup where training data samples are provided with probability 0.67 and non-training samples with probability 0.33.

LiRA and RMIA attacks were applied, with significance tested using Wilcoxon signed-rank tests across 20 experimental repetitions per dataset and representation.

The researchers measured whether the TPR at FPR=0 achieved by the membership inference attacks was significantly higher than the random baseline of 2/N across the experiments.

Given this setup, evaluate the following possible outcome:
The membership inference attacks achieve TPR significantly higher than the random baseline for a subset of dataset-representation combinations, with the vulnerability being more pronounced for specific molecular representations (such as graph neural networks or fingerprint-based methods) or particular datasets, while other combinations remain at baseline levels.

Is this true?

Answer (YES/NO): NO